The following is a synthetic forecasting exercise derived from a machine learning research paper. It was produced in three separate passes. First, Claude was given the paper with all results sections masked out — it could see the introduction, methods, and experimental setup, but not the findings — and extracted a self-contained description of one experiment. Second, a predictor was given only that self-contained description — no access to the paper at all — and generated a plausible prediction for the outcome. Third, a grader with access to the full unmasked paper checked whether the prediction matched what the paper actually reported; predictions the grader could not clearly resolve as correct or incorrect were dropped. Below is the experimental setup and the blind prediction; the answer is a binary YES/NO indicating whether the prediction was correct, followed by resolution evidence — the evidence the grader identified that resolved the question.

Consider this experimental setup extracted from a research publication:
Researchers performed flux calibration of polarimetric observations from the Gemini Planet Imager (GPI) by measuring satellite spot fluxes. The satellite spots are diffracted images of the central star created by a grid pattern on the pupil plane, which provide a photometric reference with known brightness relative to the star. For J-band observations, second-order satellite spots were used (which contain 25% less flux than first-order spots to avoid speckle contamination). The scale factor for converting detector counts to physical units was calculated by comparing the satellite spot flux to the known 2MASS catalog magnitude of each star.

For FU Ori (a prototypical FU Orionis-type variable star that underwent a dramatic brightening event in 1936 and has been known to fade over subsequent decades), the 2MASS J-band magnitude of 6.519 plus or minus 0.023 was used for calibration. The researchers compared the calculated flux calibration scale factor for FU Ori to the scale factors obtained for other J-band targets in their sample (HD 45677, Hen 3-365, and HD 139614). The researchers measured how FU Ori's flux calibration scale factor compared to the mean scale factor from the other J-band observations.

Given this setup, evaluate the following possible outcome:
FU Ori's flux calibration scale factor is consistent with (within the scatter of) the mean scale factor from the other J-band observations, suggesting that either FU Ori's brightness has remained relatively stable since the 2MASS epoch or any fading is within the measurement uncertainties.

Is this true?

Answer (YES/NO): NO